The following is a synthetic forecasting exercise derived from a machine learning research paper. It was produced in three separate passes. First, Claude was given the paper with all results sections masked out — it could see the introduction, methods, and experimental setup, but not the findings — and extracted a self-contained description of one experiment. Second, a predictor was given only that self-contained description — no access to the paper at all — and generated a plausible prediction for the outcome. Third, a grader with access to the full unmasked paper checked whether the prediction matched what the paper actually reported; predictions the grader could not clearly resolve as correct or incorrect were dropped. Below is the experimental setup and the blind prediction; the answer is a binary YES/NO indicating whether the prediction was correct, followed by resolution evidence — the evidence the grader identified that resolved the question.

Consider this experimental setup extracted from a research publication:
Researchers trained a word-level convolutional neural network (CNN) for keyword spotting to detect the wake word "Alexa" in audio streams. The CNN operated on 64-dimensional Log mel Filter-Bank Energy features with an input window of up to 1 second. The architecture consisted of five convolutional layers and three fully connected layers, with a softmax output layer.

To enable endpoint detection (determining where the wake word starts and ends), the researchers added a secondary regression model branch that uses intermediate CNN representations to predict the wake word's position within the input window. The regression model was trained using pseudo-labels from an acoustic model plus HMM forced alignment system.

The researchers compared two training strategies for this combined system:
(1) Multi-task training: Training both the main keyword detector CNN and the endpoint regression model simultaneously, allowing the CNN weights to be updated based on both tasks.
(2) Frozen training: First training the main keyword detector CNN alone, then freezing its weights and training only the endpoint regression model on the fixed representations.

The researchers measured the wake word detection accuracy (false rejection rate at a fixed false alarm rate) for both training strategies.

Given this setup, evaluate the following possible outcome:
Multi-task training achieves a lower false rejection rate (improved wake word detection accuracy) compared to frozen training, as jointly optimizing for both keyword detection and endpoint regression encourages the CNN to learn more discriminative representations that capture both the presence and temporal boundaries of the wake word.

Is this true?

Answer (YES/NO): NO